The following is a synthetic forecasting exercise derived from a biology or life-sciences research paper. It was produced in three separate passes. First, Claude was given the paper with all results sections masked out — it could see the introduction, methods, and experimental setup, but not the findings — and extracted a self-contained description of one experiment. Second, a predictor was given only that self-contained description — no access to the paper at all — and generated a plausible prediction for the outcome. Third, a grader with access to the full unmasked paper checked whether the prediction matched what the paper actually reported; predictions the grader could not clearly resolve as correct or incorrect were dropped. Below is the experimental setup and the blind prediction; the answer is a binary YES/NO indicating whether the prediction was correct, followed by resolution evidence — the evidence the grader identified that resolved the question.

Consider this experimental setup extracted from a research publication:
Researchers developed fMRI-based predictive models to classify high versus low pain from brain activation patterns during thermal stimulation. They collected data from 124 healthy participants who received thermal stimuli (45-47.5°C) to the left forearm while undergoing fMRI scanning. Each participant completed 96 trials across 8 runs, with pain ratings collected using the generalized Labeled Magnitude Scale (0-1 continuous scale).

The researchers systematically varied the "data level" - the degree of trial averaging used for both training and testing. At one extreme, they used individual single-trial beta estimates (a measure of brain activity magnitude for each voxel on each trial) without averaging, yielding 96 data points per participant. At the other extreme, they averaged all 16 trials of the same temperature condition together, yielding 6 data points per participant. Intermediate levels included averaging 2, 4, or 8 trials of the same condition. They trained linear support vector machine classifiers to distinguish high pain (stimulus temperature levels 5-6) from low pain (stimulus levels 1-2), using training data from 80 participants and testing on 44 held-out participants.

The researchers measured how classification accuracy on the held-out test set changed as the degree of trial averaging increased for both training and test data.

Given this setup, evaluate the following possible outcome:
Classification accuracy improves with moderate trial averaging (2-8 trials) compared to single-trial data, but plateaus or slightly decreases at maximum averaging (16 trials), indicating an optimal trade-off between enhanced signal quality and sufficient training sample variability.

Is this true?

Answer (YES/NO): NO